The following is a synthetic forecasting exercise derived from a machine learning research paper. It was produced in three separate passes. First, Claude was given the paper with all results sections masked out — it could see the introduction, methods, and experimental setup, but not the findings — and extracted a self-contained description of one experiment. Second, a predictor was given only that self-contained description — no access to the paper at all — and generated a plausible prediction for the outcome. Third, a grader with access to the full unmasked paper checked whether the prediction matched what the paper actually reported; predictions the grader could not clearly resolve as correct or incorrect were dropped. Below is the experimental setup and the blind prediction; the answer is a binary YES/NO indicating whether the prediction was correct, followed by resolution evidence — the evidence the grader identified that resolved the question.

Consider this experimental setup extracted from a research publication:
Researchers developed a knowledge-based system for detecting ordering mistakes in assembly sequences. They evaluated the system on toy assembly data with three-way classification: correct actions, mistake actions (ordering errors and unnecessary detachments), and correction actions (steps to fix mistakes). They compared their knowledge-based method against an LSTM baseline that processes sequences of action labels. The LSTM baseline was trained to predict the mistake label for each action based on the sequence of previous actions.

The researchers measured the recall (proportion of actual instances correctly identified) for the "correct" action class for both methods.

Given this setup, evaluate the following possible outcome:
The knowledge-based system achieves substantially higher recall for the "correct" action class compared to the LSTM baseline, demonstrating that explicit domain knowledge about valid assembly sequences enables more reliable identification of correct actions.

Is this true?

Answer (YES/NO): NO